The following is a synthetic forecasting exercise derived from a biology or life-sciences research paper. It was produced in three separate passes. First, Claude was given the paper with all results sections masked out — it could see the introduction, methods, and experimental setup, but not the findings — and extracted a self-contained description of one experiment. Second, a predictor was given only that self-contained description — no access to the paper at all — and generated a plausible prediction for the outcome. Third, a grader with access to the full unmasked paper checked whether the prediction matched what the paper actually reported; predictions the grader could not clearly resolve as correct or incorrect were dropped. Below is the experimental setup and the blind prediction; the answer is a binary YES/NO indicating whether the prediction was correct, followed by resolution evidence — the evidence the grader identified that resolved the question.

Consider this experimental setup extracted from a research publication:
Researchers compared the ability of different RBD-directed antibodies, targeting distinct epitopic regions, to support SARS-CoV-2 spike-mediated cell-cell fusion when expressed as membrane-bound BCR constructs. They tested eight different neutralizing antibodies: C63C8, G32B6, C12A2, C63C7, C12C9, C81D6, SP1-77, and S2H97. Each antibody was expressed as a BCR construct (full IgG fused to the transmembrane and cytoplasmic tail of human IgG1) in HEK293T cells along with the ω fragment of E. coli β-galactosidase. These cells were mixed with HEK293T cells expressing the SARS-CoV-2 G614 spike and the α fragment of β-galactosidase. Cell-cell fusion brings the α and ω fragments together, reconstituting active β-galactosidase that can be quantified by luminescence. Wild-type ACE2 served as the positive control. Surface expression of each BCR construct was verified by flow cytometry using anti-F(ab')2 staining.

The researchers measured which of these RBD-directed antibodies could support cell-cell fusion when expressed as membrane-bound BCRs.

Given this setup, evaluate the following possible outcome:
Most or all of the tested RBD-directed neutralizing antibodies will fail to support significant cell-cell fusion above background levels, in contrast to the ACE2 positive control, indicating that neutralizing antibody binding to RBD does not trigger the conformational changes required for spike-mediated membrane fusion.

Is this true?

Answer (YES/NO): NO